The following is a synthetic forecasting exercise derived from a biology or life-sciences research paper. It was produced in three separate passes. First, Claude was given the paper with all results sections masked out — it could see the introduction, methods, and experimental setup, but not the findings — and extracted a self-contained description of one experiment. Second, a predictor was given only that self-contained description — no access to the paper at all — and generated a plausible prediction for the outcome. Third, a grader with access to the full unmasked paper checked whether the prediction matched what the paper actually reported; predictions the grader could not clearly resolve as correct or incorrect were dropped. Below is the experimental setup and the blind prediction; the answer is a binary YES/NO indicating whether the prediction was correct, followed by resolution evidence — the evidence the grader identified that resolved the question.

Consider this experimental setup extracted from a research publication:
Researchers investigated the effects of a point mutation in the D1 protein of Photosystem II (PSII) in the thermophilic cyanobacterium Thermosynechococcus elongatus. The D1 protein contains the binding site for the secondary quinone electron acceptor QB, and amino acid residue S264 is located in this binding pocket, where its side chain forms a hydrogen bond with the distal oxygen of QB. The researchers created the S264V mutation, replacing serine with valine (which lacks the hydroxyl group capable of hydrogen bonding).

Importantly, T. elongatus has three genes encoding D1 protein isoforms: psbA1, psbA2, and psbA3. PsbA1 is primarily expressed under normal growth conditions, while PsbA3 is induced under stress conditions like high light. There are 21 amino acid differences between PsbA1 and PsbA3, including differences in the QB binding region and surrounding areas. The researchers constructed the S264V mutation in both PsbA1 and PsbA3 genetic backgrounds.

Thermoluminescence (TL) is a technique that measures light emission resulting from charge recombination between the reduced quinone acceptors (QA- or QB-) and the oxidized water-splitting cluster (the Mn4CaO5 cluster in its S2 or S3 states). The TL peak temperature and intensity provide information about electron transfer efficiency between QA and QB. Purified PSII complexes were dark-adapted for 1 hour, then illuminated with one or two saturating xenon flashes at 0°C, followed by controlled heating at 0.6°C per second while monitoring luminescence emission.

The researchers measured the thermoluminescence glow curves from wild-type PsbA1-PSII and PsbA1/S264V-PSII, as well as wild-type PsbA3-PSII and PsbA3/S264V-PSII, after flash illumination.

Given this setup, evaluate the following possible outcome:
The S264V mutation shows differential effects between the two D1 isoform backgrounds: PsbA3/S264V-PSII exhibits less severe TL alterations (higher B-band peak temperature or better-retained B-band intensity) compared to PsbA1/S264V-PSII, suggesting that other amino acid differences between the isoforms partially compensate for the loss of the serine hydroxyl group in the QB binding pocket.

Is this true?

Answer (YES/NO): NO